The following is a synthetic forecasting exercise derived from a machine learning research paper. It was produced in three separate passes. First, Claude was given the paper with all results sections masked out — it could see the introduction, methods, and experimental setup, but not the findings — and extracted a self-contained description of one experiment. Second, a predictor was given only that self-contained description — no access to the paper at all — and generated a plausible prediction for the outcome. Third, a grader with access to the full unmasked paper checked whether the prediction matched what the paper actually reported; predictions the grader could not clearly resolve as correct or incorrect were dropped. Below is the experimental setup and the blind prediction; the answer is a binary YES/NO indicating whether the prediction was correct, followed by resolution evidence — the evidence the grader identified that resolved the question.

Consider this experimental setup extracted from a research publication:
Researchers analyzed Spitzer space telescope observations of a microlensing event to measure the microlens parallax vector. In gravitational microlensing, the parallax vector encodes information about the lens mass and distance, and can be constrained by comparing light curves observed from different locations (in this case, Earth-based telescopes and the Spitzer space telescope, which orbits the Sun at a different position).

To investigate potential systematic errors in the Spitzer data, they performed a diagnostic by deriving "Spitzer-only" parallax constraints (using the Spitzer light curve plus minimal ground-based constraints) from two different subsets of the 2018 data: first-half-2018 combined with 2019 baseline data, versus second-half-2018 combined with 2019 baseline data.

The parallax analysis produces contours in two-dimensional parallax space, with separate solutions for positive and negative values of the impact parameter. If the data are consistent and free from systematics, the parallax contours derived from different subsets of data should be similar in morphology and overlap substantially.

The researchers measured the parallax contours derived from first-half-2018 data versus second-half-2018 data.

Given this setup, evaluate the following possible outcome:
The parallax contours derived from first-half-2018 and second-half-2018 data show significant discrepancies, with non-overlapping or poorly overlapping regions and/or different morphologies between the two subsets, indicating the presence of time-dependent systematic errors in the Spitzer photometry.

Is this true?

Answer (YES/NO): YES